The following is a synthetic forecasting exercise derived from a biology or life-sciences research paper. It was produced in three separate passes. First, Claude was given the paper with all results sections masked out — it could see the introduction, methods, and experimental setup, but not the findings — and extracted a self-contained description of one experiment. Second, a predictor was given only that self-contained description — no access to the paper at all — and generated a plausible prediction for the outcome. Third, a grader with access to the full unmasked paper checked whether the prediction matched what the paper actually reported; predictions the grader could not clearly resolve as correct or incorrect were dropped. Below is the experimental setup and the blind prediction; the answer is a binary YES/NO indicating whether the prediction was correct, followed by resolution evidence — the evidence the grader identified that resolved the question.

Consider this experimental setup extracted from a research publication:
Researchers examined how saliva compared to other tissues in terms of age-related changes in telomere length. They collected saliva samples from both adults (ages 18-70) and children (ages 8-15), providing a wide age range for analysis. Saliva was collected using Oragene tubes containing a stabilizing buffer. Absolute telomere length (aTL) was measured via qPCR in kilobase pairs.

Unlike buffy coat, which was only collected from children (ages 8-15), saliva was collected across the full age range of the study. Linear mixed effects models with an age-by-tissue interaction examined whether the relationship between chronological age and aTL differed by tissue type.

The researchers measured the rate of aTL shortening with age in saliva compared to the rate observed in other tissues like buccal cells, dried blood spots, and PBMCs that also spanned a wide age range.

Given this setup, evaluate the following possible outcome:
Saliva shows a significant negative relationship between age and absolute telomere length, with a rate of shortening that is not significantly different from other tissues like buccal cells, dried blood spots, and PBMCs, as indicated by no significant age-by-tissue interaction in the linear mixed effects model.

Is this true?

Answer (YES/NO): NO